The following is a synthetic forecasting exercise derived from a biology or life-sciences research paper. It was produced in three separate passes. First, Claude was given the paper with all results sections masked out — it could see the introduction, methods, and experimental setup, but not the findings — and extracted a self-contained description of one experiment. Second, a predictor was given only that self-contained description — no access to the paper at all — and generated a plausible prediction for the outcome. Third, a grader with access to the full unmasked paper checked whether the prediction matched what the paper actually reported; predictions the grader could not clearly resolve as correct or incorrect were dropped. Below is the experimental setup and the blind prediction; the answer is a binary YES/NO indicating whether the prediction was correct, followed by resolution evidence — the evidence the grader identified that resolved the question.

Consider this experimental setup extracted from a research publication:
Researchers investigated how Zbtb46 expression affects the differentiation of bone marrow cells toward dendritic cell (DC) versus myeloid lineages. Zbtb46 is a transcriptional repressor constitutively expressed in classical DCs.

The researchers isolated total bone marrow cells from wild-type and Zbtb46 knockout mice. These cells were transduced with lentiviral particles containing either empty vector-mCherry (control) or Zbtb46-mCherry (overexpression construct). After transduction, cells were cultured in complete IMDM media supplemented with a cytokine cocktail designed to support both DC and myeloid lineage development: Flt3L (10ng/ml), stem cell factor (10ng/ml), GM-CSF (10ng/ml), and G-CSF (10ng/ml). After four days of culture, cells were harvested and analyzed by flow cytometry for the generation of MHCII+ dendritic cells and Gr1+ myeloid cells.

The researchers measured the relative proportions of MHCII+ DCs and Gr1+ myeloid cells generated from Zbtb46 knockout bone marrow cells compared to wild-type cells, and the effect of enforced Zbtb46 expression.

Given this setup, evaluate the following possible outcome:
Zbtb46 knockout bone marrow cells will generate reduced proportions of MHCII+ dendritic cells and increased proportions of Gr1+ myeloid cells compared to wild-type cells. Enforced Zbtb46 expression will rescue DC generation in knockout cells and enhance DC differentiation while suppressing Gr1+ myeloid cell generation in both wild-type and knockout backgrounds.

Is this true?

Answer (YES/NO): YES